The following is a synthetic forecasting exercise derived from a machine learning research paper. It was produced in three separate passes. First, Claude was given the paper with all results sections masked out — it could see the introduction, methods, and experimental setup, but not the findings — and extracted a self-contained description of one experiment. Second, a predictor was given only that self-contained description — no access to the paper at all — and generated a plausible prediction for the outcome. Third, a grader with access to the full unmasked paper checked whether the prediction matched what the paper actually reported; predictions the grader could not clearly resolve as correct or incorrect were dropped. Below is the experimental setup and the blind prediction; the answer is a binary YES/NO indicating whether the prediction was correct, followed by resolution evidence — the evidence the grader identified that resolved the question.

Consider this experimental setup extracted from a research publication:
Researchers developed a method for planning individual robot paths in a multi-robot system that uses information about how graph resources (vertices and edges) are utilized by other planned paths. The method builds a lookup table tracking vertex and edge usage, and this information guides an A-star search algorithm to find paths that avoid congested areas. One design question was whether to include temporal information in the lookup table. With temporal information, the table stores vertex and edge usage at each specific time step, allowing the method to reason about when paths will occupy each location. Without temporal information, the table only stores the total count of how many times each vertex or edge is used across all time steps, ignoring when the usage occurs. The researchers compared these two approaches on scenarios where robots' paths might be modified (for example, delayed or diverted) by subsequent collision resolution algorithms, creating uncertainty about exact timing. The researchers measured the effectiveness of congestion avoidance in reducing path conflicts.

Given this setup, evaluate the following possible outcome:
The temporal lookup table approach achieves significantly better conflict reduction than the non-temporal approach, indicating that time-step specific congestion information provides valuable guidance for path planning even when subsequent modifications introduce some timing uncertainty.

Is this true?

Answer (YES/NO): NO